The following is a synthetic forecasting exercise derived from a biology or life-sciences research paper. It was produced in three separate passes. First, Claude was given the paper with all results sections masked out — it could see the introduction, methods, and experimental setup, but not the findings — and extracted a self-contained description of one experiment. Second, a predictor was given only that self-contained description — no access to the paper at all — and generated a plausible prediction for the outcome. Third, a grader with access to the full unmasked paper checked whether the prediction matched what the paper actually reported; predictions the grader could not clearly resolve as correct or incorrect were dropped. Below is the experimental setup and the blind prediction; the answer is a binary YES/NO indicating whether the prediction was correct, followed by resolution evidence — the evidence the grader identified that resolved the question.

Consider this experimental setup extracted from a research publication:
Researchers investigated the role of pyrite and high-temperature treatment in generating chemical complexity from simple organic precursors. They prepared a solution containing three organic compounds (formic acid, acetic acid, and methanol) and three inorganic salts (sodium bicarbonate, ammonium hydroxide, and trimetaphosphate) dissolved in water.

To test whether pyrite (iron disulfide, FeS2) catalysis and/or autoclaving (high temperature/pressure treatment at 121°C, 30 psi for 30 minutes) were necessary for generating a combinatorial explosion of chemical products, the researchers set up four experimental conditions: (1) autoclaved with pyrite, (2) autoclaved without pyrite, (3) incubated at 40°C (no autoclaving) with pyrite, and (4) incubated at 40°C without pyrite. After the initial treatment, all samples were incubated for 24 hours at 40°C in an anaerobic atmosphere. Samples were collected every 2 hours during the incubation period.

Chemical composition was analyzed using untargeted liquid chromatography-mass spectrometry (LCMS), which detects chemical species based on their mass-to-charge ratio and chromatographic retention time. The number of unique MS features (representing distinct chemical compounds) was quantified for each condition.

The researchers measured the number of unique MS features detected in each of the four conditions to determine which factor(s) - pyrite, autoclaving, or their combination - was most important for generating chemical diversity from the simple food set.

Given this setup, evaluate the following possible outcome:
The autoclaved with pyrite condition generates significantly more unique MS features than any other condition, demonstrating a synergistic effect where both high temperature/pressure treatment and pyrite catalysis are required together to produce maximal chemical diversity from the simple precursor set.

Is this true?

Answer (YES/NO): NO